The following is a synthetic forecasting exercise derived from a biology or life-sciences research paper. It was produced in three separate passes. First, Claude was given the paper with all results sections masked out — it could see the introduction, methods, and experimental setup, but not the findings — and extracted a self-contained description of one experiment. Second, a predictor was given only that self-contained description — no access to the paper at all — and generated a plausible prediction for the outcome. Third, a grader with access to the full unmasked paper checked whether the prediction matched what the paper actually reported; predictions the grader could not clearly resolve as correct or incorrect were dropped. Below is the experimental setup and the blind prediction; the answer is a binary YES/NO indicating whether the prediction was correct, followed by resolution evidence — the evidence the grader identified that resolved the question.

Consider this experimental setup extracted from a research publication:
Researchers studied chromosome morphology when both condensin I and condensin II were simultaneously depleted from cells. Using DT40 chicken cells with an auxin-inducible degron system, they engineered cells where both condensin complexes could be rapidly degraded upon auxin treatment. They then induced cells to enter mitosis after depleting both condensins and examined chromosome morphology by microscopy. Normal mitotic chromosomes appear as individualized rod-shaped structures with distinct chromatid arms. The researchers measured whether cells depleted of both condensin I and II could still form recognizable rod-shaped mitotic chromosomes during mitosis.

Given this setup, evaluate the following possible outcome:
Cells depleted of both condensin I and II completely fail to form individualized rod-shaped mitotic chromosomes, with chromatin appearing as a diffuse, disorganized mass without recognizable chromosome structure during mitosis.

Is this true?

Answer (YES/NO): NO